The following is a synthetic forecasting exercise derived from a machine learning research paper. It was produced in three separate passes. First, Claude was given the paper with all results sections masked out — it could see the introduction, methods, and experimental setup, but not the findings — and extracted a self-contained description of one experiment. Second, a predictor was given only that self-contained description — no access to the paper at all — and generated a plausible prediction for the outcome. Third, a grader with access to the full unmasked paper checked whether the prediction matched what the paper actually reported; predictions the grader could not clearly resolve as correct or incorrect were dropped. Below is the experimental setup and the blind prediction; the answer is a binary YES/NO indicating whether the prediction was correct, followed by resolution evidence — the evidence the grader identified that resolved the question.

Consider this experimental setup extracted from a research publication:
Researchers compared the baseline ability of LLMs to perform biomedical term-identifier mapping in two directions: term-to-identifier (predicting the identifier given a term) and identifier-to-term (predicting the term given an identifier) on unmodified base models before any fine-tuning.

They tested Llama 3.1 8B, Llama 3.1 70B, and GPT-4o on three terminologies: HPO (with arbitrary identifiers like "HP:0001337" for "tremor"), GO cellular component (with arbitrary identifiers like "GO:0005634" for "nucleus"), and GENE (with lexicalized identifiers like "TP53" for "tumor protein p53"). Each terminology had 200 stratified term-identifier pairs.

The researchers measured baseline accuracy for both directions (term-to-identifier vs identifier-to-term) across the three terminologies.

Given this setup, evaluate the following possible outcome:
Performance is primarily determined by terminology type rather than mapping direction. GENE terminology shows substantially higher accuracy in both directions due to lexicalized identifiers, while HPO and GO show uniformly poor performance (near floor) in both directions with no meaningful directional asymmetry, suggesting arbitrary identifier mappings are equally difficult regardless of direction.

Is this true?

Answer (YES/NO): NO